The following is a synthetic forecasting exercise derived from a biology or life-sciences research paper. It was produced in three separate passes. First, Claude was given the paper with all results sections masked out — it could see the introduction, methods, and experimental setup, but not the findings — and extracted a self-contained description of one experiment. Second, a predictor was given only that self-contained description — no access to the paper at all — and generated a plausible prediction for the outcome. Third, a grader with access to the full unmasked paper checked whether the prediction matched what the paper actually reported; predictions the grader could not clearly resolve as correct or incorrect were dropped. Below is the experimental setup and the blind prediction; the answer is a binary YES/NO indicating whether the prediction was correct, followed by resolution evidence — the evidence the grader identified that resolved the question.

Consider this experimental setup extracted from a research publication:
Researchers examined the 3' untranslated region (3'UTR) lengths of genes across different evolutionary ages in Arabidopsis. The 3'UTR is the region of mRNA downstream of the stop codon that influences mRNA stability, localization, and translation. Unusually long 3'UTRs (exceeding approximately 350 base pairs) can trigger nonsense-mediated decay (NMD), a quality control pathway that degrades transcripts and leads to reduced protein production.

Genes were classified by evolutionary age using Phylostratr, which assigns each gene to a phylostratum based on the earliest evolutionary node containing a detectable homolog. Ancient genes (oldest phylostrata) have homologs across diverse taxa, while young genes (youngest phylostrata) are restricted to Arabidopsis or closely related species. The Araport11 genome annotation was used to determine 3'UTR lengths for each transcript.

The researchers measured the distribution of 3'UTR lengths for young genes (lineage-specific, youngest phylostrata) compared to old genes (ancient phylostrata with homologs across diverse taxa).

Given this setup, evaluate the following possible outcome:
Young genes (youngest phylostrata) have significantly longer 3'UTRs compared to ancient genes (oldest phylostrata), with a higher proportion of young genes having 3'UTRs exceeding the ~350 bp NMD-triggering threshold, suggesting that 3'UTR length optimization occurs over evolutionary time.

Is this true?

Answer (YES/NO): YES